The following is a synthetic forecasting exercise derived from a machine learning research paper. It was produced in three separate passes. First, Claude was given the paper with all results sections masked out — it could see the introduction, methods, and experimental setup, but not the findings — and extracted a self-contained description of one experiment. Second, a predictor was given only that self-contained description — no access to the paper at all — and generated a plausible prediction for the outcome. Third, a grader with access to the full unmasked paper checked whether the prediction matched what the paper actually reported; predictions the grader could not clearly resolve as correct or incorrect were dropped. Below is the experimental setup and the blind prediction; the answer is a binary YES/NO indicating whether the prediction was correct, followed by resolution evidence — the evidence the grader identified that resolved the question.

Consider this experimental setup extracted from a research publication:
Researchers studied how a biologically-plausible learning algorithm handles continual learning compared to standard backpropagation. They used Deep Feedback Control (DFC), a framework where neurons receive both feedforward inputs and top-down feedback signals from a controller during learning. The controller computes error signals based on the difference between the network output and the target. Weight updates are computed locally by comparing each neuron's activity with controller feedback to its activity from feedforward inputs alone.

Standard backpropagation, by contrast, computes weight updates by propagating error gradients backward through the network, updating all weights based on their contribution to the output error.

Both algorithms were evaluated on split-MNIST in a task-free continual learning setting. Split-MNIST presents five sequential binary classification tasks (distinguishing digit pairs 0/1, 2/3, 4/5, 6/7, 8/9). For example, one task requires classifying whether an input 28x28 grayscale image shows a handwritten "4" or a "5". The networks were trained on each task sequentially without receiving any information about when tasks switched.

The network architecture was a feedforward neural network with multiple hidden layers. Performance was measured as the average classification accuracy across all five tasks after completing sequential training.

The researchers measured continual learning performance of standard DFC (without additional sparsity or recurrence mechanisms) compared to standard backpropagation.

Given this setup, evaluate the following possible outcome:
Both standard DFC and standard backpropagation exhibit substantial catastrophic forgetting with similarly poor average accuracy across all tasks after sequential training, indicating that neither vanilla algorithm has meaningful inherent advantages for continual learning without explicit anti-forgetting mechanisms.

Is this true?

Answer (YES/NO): YES